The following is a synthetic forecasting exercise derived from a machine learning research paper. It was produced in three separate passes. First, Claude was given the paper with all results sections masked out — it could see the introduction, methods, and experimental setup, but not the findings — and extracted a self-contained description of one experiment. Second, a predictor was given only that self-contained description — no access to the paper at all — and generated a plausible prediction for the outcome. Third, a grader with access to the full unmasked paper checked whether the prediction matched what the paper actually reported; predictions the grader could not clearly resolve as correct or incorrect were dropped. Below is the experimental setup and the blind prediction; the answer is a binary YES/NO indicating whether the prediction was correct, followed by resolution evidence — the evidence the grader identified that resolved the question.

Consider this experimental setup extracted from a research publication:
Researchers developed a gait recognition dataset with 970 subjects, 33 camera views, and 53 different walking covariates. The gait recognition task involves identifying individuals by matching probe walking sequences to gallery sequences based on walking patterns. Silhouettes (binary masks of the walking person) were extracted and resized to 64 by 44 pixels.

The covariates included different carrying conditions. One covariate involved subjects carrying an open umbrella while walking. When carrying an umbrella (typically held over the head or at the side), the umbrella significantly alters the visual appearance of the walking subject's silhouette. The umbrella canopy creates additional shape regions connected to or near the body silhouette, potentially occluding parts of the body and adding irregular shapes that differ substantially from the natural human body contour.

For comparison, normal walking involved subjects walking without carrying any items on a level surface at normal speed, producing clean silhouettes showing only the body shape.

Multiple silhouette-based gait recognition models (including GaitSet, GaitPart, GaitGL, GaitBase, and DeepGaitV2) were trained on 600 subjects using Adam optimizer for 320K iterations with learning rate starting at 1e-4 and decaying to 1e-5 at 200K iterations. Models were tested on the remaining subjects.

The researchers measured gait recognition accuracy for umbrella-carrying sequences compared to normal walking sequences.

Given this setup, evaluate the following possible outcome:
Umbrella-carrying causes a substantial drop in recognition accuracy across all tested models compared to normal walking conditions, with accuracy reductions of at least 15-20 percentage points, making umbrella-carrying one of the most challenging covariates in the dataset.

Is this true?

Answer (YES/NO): YES